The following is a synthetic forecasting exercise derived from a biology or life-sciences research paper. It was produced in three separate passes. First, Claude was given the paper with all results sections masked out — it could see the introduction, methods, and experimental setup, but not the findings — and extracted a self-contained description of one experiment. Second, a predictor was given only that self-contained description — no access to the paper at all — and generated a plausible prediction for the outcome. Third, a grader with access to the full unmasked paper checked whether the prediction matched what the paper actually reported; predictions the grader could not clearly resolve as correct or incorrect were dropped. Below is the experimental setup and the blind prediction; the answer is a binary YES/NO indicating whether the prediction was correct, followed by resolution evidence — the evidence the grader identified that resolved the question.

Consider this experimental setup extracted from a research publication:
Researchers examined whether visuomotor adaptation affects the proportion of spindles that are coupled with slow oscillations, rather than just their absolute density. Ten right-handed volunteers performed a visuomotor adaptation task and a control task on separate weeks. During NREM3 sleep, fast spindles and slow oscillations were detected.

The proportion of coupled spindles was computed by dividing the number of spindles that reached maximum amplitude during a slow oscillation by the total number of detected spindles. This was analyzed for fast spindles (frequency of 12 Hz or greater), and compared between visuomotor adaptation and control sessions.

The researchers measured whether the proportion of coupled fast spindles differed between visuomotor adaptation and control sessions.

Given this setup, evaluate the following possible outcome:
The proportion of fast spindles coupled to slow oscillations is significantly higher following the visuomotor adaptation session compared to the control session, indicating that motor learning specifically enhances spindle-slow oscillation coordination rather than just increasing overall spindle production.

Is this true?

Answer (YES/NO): NO